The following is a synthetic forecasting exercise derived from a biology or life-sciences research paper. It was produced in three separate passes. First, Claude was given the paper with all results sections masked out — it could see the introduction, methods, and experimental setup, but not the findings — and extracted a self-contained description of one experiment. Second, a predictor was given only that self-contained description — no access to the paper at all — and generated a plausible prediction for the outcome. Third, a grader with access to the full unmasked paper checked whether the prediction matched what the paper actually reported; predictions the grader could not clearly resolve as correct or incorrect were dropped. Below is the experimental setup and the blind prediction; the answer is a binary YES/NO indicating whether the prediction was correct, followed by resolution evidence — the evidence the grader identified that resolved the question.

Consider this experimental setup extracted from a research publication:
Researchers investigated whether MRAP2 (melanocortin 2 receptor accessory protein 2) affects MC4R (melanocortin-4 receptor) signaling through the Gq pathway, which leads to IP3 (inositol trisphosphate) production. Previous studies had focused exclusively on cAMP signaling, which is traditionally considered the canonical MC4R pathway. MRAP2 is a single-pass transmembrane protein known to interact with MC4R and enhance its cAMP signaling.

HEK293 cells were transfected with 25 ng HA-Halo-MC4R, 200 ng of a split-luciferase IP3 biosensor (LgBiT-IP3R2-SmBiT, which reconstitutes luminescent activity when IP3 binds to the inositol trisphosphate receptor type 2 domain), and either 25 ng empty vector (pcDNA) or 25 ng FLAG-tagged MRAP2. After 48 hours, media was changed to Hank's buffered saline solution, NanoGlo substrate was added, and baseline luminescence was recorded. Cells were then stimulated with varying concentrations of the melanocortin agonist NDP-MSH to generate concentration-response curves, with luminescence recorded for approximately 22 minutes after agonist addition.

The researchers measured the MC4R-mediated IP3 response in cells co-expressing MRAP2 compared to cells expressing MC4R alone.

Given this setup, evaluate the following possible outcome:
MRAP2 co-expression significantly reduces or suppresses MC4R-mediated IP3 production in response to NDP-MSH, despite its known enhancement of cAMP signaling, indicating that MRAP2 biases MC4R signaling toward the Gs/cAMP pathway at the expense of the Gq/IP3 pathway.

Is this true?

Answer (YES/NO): NO